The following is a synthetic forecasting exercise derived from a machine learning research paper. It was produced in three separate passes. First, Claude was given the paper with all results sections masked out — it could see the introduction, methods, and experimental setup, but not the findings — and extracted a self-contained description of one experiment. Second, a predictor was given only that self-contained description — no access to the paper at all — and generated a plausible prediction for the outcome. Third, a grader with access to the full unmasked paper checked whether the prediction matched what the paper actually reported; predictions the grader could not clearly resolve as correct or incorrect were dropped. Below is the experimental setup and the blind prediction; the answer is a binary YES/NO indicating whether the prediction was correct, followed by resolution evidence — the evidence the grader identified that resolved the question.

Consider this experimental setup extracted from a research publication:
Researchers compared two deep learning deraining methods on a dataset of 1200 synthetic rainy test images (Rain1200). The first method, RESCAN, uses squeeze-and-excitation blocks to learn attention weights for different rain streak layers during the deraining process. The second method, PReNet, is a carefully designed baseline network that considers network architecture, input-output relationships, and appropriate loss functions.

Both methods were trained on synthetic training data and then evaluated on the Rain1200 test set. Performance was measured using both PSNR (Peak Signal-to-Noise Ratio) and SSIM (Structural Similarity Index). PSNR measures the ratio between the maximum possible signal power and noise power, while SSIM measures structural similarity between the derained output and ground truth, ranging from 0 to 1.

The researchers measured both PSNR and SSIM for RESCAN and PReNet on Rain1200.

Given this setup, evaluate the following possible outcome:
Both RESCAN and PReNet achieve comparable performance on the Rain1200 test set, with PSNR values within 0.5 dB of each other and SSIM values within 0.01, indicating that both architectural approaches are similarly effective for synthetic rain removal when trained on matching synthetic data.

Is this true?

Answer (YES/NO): NO